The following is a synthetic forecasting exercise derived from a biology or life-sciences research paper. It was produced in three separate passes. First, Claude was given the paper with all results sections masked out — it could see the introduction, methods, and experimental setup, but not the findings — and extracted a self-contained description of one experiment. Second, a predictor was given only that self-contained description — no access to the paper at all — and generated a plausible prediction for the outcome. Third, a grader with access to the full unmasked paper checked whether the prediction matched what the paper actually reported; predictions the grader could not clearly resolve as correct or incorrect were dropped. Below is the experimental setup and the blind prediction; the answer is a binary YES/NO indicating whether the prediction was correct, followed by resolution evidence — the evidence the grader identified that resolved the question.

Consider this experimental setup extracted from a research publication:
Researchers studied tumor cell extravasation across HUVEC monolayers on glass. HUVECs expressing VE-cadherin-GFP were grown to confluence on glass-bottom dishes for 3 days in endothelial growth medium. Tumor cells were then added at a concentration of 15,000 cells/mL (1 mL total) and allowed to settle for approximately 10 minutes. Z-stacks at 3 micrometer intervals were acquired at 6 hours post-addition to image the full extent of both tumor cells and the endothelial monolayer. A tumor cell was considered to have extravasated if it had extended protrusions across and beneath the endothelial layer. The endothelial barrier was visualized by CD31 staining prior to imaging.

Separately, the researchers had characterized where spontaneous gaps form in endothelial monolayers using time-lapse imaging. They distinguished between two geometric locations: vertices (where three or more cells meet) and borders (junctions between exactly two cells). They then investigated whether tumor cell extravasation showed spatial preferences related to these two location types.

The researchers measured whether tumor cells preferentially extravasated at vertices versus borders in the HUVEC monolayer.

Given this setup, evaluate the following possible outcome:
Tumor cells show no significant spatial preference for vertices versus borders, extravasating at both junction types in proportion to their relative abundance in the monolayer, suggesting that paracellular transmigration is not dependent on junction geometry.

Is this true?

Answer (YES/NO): NO